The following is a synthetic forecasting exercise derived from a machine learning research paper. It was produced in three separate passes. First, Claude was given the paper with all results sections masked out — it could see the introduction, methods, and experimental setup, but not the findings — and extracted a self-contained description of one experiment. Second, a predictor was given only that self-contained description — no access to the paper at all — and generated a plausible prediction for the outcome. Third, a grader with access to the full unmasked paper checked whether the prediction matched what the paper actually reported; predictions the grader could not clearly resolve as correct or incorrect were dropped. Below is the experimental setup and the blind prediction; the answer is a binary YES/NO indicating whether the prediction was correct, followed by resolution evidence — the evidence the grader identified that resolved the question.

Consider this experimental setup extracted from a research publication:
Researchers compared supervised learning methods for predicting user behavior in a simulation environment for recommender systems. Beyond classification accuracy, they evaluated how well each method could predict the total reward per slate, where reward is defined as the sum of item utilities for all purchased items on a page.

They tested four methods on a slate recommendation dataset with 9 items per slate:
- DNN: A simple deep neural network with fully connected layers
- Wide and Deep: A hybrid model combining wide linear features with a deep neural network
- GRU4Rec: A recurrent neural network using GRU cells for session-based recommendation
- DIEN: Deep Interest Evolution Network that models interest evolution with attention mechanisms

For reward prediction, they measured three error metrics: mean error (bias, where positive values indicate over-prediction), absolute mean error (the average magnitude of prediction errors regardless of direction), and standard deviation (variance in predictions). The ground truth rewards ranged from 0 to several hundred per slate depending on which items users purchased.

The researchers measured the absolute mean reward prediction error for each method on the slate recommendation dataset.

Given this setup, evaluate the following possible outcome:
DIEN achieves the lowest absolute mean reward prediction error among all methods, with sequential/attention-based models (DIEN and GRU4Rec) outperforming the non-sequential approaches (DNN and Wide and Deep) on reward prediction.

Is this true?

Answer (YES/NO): YES